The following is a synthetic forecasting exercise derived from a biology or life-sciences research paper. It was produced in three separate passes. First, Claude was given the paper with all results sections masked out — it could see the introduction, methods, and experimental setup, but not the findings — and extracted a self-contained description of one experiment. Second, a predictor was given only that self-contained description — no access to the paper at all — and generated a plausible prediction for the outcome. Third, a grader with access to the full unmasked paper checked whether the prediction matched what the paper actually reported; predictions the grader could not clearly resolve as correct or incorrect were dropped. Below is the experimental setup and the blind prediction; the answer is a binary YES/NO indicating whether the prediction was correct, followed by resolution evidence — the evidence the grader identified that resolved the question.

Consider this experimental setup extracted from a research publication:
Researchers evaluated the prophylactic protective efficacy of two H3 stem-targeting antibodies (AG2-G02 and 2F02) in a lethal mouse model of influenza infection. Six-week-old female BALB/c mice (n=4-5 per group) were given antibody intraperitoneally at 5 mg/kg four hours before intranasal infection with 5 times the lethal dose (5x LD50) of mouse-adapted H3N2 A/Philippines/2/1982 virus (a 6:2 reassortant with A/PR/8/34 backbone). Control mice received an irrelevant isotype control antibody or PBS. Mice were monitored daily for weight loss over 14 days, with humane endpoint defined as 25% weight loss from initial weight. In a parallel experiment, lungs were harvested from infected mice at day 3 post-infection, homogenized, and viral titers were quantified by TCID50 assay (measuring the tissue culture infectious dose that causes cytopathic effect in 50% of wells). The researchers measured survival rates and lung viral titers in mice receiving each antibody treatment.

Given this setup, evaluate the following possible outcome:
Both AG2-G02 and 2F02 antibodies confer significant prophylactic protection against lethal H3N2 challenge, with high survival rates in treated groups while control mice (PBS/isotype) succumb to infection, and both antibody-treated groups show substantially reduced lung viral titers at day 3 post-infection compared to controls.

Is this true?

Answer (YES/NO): YES